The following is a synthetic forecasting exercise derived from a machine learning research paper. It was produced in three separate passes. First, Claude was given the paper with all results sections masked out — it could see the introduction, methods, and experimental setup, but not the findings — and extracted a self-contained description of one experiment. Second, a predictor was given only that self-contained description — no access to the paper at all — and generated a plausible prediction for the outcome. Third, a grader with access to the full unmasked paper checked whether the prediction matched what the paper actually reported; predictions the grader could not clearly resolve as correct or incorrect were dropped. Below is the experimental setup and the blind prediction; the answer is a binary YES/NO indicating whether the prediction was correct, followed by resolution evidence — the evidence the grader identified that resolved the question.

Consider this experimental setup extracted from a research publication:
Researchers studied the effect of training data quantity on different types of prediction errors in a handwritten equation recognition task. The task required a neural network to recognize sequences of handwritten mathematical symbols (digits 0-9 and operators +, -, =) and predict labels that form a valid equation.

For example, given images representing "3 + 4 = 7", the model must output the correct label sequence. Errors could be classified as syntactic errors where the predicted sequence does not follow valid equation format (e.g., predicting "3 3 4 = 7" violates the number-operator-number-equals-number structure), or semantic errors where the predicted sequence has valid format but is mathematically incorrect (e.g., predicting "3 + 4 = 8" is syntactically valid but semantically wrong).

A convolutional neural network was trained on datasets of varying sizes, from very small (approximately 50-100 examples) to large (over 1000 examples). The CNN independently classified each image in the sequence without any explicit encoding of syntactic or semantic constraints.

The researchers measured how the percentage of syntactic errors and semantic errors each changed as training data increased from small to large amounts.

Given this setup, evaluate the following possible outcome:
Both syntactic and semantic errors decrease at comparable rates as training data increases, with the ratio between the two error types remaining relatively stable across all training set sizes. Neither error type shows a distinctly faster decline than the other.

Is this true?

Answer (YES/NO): NO